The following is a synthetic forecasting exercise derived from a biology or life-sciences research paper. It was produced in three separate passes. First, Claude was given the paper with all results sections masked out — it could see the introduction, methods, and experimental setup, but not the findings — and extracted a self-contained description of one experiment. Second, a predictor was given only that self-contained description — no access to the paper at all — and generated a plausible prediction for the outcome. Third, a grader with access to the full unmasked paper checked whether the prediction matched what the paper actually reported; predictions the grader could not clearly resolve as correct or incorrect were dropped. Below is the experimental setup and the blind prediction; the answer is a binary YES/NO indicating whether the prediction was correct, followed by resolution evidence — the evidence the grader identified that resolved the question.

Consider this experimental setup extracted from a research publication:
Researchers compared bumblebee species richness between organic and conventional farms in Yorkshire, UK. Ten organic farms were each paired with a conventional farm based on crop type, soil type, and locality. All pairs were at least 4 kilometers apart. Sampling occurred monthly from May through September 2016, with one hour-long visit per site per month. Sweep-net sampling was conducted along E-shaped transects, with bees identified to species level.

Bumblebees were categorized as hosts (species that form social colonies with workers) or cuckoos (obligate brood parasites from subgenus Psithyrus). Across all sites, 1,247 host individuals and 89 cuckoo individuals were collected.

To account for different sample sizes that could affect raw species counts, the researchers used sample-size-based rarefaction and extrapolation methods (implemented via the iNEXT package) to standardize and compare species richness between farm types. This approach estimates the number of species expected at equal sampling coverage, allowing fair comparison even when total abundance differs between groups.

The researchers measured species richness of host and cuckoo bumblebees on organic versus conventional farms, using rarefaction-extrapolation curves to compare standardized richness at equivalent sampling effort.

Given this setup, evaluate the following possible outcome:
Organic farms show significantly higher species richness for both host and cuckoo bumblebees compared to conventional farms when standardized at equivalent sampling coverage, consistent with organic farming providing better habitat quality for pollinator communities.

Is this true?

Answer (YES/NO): NO